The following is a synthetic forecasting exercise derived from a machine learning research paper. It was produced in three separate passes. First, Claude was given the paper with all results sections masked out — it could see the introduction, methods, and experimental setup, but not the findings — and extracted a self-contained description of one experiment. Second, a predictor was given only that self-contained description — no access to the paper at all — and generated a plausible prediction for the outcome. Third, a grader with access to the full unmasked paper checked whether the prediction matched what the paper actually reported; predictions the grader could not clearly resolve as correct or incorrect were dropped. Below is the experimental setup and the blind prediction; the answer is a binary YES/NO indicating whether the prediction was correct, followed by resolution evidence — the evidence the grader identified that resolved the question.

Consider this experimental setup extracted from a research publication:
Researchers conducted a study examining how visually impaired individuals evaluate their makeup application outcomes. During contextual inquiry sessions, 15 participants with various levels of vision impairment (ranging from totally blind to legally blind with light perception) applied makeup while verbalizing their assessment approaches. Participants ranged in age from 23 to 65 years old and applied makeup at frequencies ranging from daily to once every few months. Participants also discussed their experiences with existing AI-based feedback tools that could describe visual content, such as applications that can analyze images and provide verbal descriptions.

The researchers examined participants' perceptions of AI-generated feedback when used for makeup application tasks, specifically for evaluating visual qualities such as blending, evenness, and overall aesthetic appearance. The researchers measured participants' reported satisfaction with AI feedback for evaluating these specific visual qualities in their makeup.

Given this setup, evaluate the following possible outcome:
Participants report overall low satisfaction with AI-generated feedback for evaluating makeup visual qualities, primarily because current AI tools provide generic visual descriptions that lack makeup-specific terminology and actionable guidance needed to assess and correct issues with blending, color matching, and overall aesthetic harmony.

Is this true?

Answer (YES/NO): YES